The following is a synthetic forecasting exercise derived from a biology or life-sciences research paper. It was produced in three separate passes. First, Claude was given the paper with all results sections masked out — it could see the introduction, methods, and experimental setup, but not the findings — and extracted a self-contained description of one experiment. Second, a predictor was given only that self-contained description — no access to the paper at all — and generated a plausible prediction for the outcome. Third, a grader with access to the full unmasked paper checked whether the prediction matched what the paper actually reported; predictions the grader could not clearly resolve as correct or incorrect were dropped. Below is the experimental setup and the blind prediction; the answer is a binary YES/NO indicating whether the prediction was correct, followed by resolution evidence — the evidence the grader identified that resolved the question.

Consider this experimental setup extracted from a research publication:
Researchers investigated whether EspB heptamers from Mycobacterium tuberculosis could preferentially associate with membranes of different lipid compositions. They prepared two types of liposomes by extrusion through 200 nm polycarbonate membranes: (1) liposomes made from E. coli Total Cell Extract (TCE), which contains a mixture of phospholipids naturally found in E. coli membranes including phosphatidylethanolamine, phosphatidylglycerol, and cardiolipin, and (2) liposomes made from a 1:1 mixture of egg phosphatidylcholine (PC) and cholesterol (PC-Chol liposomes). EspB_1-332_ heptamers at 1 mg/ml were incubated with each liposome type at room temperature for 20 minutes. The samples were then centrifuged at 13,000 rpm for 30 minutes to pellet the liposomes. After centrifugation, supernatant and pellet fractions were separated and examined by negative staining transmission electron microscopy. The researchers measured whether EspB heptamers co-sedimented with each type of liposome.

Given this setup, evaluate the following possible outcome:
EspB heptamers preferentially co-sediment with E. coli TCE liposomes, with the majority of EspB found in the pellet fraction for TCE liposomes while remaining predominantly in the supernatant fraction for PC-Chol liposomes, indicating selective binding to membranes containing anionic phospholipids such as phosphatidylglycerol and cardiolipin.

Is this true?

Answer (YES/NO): NO